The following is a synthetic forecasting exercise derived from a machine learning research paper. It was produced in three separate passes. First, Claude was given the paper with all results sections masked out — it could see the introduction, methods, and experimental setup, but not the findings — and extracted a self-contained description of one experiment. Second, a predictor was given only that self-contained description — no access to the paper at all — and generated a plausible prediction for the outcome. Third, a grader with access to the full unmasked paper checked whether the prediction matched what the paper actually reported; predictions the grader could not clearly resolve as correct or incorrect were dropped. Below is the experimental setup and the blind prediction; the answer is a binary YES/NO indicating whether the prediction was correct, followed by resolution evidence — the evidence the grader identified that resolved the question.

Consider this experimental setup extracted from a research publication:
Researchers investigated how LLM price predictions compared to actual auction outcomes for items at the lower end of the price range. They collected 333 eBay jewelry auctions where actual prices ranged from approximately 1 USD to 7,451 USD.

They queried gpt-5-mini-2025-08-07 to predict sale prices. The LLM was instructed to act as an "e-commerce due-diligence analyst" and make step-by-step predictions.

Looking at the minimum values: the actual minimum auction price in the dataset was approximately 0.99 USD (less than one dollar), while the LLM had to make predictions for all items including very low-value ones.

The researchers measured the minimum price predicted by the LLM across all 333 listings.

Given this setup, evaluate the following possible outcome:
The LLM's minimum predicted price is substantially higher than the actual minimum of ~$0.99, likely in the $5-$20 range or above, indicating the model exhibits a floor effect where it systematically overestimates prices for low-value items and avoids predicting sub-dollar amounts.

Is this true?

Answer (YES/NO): YES